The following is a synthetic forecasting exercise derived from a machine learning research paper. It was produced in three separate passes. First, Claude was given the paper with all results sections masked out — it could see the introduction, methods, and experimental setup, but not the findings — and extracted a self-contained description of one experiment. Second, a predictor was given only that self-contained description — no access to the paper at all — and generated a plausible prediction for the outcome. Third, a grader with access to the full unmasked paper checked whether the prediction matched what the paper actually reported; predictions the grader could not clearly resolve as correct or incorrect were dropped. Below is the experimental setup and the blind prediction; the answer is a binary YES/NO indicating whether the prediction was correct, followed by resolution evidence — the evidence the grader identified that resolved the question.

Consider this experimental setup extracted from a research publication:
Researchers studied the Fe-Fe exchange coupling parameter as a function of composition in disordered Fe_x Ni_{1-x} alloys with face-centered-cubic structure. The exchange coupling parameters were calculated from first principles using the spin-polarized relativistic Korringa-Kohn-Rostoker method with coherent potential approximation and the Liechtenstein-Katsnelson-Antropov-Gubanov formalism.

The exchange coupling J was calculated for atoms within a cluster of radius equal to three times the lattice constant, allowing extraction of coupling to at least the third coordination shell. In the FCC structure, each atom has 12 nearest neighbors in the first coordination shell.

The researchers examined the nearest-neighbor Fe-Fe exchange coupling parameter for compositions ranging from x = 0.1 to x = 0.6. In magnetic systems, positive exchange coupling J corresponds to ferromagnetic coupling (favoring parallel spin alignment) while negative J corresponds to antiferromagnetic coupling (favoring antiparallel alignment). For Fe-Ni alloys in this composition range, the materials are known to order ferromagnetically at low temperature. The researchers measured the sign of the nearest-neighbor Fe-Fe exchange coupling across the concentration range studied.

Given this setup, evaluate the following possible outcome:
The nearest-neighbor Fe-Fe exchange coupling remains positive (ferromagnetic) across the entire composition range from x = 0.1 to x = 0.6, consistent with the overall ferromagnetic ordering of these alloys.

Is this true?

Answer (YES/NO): YES